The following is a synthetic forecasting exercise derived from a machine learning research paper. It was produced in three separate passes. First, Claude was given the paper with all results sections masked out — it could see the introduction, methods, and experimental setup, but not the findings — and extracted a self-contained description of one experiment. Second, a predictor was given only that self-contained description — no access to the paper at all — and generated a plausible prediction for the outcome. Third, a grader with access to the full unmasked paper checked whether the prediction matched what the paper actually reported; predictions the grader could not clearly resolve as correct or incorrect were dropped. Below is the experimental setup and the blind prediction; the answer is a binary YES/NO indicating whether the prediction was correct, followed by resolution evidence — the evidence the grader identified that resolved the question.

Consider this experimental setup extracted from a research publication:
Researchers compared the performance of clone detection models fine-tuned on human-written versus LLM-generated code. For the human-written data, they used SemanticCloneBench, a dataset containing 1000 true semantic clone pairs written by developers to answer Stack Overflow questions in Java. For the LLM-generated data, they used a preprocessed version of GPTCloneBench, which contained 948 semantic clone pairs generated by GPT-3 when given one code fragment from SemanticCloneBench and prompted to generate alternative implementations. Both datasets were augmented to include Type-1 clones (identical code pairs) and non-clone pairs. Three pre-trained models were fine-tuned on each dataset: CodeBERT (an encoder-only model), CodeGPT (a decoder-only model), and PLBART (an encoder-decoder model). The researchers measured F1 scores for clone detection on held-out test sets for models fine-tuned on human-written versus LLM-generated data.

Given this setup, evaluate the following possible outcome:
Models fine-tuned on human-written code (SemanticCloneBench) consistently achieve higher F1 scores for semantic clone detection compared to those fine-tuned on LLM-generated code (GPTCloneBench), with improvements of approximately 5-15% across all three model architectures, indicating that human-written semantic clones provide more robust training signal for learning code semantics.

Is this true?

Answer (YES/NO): YES